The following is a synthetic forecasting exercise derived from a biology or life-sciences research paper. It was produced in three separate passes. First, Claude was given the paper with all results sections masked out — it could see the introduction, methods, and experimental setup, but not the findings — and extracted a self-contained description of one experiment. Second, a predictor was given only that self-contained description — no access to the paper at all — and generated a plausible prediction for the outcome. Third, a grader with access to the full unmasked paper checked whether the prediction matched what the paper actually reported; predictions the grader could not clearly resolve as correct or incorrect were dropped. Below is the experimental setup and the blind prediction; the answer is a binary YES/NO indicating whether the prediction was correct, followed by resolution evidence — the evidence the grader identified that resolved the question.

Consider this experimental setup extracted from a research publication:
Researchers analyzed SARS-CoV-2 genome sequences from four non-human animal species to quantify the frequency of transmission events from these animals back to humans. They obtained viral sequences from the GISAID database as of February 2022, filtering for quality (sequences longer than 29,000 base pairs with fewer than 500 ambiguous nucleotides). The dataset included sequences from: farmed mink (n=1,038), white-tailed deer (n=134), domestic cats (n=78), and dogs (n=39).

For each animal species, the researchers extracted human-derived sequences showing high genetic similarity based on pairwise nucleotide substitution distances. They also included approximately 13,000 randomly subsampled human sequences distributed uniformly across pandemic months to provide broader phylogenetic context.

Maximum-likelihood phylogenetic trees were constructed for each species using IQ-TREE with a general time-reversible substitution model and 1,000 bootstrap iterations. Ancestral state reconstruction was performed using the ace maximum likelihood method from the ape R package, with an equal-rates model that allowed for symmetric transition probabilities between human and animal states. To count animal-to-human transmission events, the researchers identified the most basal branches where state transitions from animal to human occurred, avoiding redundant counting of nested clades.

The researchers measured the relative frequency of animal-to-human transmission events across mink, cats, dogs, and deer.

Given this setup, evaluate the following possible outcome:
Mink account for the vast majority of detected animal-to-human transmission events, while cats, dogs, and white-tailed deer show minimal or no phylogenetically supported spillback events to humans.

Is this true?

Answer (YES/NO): YES